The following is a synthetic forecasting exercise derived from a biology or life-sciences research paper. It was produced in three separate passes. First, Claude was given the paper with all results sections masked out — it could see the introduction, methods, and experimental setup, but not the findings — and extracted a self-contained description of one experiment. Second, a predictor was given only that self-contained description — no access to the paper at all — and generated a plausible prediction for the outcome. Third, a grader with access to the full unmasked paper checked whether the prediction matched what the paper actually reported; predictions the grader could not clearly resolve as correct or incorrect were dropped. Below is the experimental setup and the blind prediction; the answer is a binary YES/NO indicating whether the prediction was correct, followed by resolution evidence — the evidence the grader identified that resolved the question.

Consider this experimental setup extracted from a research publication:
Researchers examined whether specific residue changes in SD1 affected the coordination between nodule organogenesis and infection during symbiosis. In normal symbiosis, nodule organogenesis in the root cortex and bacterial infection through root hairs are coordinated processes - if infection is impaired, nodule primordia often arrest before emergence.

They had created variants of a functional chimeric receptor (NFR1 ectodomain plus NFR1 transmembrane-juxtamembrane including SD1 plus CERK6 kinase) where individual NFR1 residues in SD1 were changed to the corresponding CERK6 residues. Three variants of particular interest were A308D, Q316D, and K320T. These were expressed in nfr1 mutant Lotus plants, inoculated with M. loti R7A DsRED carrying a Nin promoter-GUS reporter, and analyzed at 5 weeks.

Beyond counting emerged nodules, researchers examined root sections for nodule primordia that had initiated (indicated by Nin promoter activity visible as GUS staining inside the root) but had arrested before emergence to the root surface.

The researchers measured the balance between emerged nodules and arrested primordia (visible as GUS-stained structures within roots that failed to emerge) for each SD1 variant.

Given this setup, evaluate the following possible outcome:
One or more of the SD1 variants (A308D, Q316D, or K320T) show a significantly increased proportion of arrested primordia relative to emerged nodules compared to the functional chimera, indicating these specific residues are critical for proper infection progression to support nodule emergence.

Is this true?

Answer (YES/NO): YES